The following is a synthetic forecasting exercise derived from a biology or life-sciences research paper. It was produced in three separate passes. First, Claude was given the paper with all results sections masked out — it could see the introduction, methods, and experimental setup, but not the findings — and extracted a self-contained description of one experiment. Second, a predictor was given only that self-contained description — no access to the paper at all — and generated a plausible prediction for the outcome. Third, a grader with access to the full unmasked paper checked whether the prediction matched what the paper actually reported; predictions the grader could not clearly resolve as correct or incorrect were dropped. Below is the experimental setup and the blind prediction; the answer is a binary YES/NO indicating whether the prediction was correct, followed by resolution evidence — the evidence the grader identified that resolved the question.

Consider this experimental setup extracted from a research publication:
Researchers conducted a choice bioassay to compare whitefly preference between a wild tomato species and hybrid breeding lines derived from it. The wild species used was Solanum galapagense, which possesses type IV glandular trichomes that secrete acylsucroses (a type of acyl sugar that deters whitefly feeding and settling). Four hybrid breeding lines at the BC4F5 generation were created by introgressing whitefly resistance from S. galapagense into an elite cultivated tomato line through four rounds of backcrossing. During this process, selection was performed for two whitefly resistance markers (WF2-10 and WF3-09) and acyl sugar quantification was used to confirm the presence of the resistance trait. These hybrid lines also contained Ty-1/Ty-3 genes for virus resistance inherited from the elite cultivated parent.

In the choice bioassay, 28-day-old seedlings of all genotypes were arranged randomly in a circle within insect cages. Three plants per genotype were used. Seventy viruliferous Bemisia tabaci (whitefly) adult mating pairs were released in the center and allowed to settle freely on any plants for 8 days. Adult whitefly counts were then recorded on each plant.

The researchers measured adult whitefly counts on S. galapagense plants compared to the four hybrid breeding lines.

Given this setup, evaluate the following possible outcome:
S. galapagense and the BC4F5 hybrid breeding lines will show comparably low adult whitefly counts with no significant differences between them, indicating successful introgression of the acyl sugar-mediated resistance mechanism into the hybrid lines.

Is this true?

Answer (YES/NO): NO